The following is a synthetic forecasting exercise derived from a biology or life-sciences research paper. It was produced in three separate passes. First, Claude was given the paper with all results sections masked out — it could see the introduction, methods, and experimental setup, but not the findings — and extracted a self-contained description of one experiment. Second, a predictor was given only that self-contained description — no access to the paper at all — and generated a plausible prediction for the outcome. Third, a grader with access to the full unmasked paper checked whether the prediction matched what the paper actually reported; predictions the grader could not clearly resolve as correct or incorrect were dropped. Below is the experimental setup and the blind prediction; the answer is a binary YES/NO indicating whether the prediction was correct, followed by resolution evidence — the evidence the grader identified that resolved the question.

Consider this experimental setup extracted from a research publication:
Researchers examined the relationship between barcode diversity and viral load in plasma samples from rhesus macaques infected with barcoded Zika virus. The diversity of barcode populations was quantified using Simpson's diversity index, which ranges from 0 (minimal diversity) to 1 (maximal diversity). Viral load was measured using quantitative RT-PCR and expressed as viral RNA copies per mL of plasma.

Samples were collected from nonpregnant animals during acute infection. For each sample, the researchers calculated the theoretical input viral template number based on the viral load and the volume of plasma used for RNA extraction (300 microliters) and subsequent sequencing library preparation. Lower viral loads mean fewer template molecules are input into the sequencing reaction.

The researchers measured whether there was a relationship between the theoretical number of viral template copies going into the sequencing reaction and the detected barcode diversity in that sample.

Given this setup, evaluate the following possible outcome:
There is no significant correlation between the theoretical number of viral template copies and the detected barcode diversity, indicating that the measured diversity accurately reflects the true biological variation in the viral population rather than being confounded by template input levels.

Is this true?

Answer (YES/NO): NO